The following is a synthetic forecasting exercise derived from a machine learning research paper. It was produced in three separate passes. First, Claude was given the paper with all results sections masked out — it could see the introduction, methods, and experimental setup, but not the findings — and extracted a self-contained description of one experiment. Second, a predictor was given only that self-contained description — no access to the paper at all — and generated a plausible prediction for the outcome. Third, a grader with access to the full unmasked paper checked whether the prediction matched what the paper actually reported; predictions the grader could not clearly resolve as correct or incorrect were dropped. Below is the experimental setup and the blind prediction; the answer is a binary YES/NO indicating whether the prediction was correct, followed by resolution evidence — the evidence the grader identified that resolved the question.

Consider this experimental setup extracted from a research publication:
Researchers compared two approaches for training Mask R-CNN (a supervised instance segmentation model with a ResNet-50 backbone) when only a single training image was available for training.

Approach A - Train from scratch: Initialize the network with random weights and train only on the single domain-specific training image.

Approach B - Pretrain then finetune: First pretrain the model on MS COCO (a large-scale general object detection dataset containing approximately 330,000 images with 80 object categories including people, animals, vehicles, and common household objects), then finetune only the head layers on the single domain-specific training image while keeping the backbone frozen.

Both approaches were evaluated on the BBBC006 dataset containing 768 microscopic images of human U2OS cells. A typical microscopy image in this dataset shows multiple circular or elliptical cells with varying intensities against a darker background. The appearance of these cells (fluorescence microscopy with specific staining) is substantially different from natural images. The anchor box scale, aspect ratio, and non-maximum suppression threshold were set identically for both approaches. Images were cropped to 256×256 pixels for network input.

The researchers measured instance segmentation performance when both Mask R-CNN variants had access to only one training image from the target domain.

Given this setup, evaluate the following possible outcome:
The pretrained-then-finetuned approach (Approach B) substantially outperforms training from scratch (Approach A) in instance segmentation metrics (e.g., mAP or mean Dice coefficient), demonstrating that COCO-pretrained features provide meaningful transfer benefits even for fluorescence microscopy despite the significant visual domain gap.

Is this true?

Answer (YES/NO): YES